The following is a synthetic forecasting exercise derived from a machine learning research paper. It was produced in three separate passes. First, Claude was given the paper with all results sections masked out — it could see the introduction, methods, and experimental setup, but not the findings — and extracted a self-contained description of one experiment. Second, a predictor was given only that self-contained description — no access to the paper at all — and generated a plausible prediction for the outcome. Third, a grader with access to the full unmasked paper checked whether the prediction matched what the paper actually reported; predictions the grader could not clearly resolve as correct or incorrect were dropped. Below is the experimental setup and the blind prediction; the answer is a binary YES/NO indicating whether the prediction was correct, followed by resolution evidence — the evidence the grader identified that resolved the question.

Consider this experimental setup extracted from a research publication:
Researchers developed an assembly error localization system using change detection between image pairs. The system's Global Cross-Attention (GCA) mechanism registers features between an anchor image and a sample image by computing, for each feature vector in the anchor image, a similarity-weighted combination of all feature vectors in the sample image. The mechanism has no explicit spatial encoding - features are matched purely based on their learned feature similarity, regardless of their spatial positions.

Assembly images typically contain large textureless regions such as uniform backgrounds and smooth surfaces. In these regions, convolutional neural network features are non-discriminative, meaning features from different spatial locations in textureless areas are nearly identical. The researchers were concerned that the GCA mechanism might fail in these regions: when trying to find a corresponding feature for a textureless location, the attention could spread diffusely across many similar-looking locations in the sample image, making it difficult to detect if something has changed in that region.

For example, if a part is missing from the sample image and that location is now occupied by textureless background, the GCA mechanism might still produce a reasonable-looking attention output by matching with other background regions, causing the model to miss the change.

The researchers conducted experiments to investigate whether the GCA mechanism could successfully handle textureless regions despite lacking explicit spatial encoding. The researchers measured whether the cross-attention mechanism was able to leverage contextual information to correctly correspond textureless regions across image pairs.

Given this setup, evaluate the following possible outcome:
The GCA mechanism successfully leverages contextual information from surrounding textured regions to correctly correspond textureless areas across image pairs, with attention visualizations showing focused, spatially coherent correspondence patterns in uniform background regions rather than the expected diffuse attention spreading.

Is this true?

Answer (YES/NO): YES